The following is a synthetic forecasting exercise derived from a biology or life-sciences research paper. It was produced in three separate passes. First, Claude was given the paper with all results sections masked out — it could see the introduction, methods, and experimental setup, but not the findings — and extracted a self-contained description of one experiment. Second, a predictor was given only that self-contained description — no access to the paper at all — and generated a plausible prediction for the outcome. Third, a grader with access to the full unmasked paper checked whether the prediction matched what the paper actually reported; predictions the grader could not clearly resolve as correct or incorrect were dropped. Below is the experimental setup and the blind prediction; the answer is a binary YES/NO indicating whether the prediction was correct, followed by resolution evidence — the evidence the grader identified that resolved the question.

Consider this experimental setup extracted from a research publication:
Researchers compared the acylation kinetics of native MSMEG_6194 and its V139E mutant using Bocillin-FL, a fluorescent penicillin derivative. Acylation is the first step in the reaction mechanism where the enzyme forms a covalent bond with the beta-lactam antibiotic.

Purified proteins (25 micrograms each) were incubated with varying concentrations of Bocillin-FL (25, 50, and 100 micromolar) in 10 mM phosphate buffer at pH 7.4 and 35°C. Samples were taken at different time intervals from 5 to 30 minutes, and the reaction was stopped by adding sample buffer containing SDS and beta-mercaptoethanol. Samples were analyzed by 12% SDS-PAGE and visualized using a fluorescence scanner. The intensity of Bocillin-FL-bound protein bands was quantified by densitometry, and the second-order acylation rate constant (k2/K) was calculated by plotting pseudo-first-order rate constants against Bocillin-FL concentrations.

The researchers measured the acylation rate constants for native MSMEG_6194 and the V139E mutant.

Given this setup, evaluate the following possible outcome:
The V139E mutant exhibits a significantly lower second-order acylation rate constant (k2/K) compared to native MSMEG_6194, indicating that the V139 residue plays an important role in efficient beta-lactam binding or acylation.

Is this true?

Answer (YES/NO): NO